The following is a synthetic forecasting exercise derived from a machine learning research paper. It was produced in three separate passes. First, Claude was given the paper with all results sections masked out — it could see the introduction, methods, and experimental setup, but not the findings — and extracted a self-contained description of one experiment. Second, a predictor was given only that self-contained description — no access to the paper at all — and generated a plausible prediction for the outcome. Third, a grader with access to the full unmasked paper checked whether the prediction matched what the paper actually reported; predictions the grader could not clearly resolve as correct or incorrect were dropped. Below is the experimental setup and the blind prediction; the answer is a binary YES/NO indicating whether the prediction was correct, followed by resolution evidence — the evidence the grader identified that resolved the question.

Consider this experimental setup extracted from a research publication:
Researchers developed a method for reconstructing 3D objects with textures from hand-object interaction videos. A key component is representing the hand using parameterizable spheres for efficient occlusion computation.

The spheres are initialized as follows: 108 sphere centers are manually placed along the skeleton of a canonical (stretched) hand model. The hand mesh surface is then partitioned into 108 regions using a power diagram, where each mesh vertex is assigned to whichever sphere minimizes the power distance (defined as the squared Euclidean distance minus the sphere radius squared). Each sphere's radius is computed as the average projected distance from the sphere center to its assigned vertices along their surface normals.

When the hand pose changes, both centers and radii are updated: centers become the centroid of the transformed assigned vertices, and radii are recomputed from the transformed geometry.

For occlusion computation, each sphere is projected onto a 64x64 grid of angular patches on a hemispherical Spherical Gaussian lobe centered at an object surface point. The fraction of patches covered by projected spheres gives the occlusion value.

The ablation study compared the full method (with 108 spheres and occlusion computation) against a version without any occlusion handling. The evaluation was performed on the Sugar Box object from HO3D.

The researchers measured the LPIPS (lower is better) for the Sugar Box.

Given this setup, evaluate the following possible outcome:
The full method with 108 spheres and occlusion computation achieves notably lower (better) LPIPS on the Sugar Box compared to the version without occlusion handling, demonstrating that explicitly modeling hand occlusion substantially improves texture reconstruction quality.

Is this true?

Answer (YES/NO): YES